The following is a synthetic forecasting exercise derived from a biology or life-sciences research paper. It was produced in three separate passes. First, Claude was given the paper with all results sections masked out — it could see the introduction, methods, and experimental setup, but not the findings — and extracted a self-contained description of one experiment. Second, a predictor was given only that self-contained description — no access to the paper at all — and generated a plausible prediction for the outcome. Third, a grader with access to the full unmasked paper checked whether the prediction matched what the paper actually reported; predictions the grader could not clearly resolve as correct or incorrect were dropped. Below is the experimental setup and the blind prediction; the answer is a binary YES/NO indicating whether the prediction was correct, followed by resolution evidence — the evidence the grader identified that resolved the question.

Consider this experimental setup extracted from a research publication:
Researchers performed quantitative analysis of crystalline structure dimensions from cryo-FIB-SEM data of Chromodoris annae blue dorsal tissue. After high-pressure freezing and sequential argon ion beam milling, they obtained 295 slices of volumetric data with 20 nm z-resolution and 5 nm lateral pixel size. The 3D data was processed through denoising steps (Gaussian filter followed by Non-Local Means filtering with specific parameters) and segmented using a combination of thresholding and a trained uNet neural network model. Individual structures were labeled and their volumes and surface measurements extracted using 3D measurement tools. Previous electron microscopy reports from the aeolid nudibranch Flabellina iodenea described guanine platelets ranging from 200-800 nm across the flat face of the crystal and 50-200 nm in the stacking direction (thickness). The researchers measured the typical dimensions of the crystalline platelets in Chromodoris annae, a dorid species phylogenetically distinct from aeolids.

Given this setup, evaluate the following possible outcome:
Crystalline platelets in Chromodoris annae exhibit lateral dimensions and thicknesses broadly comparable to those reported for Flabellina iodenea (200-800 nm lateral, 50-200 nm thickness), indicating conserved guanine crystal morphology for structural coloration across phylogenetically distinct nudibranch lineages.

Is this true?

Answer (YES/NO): NO